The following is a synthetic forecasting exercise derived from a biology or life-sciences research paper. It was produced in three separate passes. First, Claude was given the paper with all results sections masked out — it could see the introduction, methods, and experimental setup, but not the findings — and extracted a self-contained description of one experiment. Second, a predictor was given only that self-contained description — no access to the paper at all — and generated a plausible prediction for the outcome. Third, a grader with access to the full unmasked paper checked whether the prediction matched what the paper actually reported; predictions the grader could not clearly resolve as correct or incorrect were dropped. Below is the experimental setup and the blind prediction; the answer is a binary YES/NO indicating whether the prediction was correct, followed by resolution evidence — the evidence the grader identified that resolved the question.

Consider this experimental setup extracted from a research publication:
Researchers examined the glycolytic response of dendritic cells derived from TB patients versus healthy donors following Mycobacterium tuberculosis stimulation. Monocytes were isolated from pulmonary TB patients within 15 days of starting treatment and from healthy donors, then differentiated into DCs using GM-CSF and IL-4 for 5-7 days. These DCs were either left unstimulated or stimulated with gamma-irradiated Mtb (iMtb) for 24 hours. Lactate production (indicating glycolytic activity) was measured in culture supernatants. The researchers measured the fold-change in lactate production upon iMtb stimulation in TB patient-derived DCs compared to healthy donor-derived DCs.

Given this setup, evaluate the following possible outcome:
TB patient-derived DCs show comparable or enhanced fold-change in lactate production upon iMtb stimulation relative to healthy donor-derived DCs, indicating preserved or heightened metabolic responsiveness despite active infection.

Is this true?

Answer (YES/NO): NO